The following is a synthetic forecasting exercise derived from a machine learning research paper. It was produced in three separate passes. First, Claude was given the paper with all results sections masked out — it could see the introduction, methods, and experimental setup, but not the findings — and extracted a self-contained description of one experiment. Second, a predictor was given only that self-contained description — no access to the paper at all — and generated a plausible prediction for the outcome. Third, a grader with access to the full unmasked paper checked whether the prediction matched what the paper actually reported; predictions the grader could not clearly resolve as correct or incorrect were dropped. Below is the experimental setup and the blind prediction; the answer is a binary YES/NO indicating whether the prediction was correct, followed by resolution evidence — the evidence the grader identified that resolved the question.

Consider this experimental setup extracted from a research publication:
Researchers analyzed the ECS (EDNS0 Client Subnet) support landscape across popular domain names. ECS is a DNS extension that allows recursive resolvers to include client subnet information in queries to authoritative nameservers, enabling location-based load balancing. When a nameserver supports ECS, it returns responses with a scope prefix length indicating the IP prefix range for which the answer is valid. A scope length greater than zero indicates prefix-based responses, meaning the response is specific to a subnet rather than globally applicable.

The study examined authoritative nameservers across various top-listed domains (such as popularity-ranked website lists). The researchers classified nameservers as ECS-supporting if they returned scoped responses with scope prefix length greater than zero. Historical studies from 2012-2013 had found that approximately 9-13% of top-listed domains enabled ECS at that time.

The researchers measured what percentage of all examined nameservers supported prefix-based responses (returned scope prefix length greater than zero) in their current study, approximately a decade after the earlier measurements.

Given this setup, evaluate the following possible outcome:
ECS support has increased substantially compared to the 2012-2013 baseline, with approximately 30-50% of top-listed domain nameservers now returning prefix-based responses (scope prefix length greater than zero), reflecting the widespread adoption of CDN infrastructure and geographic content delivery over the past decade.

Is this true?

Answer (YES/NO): NO